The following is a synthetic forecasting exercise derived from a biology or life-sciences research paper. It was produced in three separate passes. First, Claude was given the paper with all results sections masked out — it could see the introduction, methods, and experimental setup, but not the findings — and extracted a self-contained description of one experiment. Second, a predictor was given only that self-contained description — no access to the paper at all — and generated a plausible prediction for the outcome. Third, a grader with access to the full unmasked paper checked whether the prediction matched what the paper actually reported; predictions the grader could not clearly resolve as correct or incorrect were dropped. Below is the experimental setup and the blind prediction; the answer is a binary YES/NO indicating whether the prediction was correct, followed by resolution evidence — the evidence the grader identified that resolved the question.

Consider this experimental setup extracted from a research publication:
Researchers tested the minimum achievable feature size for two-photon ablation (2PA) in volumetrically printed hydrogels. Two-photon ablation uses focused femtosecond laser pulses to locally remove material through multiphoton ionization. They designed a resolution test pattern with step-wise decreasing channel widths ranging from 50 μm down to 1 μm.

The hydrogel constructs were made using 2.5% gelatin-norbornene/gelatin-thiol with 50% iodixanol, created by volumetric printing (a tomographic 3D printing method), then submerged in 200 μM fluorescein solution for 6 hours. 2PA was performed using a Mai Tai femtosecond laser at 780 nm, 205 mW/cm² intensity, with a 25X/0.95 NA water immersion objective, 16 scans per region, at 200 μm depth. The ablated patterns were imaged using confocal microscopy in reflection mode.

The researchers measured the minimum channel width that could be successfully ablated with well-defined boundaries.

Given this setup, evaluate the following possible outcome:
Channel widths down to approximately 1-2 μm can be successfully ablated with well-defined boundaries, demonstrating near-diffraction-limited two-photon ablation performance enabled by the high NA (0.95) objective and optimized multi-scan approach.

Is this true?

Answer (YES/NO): NO